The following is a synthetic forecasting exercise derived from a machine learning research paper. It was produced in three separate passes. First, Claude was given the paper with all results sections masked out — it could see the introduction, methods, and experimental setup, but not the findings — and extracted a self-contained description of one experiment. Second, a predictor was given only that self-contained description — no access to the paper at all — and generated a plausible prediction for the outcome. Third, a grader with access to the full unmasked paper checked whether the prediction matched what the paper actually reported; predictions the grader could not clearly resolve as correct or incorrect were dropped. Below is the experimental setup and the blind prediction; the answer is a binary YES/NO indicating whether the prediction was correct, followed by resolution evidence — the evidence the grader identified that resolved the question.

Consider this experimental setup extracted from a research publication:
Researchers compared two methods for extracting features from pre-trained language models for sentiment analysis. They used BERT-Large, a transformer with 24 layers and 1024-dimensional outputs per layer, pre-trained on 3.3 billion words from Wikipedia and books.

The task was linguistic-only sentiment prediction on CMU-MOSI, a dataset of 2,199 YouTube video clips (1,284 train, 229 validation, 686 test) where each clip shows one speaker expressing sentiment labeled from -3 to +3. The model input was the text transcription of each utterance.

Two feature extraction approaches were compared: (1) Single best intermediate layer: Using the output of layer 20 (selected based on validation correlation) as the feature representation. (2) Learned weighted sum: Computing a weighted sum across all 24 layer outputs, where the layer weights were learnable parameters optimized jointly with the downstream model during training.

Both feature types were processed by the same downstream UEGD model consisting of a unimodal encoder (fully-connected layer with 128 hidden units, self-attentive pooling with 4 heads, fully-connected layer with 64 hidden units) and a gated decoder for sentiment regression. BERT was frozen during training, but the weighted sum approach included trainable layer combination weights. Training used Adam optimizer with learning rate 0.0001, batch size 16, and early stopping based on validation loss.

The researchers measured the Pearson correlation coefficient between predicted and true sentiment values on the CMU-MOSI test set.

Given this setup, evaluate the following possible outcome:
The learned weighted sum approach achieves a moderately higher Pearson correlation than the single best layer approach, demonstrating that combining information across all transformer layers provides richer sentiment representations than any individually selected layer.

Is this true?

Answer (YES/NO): NO